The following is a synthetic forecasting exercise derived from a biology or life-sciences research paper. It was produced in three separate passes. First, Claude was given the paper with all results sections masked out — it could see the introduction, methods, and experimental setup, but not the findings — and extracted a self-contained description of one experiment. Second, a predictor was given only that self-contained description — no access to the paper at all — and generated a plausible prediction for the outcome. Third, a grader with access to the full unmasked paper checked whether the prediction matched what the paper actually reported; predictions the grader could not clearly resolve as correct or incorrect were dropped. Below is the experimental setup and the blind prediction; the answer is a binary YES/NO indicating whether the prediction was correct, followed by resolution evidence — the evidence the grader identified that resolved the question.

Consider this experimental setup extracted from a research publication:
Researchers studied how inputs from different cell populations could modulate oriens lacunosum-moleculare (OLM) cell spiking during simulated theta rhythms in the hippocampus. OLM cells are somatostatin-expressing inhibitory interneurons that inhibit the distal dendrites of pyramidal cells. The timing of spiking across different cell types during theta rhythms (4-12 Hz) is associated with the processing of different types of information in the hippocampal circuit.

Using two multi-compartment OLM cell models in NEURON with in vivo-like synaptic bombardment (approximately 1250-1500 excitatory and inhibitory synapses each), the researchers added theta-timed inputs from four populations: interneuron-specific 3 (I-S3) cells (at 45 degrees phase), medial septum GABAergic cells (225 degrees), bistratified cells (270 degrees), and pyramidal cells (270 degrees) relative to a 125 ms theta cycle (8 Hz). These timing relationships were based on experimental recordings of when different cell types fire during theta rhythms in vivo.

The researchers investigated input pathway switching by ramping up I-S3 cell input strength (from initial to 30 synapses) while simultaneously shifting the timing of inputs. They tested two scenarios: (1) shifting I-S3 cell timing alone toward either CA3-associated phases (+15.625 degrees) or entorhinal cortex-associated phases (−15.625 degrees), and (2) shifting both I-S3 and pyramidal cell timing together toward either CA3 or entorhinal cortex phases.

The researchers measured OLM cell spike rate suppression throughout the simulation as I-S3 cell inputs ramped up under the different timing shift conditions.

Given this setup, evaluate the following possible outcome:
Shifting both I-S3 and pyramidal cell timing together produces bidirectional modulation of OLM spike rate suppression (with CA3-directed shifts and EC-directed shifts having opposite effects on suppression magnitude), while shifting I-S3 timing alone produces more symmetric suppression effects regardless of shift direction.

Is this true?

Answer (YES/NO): NO